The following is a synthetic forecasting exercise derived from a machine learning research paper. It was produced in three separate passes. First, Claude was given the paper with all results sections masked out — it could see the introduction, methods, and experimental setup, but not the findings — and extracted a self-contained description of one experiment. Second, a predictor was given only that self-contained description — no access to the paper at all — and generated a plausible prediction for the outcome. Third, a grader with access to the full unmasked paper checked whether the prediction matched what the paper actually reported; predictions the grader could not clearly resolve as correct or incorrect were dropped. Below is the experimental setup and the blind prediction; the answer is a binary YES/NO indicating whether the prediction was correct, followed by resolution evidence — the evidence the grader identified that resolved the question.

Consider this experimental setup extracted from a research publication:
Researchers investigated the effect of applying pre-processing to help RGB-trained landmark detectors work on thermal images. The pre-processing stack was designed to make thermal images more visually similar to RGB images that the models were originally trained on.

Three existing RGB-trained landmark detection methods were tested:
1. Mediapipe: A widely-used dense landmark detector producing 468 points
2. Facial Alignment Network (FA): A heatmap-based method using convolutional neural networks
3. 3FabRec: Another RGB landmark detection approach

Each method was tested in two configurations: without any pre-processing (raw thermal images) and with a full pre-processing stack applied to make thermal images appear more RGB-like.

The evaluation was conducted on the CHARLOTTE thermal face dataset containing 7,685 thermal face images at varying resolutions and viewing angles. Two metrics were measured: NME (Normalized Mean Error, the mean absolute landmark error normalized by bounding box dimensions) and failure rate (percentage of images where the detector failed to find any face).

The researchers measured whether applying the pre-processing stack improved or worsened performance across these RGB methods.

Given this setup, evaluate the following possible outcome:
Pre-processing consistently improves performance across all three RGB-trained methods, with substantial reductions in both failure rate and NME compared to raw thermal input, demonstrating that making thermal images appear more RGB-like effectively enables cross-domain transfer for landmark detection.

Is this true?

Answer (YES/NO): NO